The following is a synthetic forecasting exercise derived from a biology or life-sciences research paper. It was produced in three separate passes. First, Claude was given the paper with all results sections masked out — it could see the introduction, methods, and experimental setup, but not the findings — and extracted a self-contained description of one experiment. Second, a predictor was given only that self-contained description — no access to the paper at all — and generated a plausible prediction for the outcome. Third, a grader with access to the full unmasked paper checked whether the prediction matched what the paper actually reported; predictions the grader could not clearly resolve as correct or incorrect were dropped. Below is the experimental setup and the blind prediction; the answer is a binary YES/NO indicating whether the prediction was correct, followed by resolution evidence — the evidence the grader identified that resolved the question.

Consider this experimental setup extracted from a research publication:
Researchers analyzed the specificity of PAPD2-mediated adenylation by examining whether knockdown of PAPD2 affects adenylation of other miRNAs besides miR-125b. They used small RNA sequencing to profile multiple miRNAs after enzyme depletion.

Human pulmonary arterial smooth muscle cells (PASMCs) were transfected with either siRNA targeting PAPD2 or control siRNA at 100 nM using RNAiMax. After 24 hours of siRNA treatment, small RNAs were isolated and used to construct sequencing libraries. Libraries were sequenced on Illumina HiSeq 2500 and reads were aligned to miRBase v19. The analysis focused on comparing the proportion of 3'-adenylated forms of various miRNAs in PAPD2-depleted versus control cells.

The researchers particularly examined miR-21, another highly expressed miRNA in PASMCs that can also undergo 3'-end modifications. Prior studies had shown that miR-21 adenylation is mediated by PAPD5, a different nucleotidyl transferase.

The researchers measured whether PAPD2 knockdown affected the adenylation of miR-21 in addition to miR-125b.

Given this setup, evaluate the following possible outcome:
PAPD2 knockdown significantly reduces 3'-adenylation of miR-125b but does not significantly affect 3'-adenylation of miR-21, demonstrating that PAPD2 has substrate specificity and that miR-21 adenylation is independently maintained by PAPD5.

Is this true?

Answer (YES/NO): YES